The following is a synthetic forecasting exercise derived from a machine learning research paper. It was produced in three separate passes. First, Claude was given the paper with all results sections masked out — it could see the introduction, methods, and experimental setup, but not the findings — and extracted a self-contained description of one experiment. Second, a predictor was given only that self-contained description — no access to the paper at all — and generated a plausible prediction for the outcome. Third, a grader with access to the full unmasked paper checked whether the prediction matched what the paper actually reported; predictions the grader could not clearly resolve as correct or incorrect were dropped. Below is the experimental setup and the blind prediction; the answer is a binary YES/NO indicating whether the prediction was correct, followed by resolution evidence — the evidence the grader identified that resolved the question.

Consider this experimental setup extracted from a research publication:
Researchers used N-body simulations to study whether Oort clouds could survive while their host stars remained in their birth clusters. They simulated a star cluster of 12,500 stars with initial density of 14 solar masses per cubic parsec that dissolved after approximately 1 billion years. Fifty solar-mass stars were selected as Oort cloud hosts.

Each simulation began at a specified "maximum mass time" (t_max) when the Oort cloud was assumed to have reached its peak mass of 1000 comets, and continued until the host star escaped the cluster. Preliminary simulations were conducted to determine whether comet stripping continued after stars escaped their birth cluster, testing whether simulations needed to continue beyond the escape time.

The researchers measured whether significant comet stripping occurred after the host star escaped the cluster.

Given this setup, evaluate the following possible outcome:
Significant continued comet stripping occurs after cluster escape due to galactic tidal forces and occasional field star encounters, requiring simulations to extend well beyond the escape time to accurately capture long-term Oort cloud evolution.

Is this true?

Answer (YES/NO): NO